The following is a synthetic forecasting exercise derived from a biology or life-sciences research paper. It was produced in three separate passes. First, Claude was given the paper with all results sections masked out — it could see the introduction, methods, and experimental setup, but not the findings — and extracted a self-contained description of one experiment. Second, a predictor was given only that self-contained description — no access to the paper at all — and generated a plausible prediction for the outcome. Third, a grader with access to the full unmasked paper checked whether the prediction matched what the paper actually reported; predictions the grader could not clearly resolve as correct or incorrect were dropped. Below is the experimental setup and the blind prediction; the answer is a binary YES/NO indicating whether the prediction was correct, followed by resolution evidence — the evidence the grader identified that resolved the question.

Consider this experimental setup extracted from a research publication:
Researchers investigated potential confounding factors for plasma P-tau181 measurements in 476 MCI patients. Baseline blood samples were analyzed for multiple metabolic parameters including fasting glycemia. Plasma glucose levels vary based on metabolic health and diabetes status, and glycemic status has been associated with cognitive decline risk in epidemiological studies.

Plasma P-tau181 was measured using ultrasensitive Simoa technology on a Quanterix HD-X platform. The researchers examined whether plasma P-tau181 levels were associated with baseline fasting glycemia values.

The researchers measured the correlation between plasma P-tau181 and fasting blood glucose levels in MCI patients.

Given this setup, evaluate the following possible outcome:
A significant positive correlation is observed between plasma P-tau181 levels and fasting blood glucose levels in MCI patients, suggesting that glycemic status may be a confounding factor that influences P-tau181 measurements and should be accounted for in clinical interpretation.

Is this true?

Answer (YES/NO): NO